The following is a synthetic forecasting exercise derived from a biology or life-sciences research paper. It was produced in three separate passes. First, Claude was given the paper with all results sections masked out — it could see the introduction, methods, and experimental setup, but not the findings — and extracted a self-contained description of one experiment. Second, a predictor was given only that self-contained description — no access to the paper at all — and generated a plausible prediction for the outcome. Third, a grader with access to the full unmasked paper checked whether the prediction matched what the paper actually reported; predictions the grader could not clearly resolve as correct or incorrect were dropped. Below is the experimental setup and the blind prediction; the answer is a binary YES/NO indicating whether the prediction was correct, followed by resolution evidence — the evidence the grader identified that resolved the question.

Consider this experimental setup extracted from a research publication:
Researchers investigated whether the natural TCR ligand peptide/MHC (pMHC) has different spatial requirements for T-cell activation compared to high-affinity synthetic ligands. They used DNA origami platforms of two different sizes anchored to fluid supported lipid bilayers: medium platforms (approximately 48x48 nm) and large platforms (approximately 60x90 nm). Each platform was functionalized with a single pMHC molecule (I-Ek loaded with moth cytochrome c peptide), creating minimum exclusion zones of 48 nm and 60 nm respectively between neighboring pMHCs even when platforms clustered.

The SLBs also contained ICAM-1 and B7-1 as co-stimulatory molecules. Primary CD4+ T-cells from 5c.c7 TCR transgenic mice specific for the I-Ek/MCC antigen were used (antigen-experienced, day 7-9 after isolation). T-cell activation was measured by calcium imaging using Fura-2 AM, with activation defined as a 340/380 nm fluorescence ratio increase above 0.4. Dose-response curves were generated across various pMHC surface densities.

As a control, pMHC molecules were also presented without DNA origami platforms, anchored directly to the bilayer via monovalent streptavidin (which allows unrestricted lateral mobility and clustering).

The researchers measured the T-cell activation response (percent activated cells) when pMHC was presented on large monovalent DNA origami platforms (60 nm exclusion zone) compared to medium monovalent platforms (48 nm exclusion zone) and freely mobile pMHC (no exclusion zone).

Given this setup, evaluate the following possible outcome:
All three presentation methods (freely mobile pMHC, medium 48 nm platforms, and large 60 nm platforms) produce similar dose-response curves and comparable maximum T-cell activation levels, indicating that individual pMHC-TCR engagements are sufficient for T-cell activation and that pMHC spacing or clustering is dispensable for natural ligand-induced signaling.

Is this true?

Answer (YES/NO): YES